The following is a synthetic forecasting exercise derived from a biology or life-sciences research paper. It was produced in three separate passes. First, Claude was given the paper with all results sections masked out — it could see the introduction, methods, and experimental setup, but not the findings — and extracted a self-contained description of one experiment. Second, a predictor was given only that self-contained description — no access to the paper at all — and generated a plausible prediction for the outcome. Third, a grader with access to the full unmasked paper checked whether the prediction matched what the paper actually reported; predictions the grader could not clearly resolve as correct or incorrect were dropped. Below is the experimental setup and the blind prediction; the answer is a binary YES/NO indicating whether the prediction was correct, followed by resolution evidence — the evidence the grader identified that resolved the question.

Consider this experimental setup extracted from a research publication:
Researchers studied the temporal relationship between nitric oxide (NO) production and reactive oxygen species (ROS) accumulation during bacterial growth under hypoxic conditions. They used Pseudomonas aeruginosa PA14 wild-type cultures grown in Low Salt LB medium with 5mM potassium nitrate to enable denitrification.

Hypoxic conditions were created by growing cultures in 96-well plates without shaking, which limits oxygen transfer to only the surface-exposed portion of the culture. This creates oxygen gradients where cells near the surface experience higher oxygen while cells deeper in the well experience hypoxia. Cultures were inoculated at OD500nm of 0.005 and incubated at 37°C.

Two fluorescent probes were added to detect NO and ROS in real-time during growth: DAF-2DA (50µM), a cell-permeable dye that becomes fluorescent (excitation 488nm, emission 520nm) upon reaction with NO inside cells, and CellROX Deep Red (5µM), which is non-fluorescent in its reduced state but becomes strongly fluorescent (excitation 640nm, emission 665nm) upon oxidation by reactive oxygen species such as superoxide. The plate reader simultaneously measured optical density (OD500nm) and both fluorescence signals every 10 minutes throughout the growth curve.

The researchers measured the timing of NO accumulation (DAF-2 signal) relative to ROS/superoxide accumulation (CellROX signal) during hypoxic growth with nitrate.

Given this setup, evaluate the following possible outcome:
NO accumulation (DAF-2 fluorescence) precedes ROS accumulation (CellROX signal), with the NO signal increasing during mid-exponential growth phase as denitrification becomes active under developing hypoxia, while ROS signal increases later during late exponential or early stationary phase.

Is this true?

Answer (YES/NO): NO